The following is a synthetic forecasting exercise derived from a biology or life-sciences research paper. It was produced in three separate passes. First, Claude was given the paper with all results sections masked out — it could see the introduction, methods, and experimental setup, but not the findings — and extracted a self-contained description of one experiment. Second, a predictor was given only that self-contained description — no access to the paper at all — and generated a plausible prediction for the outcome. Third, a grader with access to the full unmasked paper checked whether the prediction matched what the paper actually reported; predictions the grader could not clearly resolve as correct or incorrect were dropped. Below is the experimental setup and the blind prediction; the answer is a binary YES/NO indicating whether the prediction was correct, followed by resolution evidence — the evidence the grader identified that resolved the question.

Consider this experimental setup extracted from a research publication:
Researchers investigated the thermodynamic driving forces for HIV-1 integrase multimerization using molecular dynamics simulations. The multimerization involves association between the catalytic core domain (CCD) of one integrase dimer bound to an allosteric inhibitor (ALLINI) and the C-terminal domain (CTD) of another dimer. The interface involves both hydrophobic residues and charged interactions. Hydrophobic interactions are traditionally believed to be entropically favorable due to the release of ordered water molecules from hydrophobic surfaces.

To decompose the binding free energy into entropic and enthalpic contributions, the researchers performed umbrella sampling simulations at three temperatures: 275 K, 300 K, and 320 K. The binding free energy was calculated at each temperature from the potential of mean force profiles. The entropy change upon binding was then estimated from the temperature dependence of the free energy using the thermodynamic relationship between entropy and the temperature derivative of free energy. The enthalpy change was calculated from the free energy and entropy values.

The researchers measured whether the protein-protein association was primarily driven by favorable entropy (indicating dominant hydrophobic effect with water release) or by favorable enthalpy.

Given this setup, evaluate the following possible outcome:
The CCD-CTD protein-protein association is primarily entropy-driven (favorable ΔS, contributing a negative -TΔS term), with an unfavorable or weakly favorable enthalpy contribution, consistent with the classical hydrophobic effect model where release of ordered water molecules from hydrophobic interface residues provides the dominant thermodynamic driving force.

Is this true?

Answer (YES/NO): NO